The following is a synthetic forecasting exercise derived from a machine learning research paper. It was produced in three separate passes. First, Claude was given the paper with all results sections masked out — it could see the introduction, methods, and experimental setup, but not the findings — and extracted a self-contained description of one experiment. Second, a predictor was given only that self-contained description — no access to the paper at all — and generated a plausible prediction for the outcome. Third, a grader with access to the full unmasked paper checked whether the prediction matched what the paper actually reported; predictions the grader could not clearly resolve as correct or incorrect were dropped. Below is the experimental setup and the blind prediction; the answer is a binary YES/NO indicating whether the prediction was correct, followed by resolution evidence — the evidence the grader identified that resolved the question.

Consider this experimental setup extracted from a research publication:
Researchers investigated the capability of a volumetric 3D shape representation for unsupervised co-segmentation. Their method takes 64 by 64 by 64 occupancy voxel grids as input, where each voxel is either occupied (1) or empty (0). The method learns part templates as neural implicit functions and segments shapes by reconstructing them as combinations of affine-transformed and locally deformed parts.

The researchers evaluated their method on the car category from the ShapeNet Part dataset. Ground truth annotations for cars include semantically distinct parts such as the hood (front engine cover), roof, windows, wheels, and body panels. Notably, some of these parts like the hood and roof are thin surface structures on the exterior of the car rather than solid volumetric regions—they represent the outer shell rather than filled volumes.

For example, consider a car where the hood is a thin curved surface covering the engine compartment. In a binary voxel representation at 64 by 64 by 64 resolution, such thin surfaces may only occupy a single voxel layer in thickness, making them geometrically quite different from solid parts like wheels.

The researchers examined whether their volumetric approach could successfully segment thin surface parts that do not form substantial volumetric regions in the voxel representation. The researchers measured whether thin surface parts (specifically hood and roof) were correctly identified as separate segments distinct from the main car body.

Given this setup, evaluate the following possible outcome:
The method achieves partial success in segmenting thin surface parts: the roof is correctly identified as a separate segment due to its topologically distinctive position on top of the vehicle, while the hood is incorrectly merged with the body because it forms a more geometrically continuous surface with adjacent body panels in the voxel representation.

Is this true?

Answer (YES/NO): NO